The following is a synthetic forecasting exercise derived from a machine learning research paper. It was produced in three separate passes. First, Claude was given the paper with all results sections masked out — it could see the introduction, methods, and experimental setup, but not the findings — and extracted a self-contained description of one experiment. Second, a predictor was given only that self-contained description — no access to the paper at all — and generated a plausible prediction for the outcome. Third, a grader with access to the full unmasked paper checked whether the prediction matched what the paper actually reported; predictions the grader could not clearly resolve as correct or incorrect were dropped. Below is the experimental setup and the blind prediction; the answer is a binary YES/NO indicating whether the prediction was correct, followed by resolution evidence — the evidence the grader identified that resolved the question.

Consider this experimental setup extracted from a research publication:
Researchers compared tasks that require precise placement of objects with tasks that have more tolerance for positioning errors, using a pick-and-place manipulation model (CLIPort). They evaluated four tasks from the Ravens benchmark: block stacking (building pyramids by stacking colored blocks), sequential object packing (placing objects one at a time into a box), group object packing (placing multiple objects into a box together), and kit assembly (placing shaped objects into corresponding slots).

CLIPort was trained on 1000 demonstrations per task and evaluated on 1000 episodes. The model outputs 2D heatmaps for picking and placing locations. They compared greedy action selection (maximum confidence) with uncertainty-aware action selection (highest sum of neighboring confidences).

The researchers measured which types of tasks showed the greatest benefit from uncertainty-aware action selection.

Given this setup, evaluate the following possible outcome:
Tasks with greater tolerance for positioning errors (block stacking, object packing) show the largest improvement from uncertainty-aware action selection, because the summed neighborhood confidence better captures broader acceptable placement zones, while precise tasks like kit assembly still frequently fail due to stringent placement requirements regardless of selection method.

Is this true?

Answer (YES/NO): NO